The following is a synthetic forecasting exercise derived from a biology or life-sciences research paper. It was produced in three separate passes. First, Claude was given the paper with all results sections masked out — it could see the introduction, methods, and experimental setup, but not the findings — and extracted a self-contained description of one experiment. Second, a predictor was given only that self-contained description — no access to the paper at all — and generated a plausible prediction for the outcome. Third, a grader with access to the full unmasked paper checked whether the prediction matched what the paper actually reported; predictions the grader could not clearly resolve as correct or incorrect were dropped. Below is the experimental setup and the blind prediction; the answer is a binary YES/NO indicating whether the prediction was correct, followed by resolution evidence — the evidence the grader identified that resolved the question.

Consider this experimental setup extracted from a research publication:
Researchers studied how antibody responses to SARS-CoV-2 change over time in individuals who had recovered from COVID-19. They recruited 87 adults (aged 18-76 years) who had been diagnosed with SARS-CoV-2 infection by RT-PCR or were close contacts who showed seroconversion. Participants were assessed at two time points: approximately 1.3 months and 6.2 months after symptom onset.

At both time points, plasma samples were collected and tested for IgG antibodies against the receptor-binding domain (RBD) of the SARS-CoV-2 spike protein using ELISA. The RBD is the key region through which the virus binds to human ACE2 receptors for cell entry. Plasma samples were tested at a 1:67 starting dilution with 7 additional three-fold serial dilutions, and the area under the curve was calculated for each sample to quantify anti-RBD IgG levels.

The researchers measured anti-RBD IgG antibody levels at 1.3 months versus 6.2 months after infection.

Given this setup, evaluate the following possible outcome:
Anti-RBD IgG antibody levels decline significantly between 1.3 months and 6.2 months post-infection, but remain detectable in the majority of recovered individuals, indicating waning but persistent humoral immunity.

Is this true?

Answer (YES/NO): YES